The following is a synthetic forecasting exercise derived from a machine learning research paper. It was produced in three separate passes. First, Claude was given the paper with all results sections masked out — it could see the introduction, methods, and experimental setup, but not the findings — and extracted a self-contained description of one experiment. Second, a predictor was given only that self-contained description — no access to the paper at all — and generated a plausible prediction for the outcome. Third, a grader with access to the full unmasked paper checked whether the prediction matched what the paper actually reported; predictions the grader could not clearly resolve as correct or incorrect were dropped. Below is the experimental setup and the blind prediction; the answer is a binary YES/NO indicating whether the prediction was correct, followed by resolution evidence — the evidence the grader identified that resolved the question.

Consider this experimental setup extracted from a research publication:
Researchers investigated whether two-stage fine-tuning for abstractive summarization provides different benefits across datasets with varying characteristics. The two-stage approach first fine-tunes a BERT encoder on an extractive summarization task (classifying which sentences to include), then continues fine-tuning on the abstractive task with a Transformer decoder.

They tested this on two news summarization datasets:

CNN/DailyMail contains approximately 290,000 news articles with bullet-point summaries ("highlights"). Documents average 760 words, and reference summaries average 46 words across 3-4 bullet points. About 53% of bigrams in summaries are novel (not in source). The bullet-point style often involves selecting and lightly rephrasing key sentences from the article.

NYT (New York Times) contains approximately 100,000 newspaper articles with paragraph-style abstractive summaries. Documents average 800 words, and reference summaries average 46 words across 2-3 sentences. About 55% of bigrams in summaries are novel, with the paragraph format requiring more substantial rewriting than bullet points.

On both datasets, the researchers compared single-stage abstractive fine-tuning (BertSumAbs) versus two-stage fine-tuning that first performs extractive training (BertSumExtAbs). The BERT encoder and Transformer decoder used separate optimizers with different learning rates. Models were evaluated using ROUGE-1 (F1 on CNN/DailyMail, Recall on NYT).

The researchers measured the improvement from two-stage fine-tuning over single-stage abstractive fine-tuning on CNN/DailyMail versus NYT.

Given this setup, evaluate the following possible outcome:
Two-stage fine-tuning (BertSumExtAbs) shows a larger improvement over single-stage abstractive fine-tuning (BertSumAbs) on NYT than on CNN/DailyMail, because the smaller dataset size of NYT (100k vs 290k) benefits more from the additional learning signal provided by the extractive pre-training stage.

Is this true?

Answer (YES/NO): NO